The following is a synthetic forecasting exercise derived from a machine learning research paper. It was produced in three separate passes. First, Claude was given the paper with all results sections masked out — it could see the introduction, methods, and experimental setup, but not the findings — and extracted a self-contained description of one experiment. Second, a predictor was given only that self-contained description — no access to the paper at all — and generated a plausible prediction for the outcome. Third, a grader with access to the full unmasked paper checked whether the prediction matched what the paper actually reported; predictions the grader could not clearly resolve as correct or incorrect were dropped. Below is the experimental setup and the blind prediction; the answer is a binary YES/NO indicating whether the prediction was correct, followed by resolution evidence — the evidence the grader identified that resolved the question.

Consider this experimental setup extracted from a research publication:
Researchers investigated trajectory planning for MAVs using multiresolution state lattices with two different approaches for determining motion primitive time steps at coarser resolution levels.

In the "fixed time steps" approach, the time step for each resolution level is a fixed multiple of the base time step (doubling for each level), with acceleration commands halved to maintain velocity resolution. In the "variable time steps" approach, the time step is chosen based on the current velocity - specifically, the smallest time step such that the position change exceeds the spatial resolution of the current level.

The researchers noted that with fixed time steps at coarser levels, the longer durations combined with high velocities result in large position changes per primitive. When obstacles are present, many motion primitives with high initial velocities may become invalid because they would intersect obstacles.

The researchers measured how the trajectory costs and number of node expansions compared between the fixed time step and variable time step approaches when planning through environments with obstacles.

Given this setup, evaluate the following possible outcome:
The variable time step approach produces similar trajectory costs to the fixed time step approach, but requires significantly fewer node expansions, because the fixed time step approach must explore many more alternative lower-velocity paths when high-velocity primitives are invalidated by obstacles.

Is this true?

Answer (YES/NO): YES